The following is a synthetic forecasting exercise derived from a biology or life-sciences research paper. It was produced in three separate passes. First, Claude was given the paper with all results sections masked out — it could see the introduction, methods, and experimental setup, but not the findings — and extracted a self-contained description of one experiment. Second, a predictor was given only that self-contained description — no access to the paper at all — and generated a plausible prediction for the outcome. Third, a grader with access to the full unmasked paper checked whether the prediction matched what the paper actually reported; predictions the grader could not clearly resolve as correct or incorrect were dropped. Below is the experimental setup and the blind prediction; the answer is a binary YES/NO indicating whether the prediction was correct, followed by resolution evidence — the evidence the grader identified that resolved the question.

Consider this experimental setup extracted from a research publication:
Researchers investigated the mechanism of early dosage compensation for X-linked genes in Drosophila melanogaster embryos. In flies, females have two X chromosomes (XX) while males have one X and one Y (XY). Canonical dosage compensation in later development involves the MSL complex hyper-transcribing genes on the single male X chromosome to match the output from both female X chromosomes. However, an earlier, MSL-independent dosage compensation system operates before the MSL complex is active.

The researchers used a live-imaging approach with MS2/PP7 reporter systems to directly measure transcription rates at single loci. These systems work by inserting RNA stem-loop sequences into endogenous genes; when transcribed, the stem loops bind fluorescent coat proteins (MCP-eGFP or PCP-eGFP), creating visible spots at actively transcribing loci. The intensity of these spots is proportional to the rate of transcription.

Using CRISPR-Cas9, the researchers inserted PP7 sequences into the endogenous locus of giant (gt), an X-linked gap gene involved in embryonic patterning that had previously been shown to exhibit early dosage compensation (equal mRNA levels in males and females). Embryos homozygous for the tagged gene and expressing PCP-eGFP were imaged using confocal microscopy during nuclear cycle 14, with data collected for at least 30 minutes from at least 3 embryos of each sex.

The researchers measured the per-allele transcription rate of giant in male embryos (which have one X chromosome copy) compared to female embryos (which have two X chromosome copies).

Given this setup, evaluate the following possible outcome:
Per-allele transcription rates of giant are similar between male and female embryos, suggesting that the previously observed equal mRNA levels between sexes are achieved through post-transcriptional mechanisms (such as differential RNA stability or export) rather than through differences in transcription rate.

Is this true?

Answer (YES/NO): YES